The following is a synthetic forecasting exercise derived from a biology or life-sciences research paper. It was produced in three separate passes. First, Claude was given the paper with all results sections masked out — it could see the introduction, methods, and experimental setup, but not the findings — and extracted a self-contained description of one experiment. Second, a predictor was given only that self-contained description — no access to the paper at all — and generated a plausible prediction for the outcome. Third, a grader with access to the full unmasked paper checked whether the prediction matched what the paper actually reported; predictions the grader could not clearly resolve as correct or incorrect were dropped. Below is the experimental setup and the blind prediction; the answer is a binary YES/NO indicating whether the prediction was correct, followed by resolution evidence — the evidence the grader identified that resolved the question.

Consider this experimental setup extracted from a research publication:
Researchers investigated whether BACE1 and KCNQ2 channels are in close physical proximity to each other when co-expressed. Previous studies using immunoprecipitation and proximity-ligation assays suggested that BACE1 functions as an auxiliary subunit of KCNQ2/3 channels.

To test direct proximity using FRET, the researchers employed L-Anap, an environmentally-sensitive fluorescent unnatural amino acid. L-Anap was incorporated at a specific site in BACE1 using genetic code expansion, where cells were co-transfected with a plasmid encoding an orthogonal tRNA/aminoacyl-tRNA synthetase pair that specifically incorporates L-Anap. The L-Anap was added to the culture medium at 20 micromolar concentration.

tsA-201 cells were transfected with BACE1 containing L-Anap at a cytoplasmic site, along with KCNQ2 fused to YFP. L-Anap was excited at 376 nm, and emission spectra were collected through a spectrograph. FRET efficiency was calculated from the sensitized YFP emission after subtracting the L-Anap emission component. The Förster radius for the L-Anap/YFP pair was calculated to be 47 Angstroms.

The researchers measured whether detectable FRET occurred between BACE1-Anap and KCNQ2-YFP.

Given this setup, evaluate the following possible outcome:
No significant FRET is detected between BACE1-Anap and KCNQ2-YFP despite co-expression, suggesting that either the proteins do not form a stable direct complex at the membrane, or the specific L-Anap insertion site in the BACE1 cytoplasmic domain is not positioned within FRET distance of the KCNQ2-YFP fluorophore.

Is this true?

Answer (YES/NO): NO